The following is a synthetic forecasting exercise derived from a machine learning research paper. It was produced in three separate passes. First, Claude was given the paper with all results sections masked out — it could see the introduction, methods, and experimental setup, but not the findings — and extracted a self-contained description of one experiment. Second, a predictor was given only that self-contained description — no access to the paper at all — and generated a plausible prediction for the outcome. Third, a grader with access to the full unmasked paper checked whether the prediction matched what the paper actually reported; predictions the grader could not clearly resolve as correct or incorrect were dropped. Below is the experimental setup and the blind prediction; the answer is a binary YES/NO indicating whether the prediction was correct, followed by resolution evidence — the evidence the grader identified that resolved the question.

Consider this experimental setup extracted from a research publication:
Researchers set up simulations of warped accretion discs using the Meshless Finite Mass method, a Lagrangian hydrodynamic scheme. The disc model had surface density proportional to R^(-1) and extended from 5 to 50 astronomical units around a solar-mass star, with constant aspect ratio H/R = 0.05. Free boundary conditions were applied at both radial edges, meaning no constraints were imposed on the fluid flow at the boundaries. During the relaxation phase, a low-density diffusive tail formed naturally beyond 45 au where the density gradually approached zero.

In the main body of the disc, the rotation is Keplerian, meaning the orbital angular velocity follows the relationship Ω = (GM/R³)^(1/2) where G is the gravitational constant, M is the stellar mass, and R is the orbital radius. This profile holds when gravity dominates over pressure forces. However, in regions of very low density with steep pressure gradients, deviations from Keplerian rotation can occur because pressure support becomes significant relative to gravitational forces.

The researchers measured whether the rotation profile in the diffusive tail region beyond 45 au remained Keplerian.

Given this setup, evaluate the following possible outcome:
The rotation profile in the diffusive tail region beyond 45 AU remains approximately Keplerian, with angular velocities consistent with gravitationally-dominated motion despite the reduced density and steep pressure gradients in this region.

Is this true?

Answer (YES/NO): NO